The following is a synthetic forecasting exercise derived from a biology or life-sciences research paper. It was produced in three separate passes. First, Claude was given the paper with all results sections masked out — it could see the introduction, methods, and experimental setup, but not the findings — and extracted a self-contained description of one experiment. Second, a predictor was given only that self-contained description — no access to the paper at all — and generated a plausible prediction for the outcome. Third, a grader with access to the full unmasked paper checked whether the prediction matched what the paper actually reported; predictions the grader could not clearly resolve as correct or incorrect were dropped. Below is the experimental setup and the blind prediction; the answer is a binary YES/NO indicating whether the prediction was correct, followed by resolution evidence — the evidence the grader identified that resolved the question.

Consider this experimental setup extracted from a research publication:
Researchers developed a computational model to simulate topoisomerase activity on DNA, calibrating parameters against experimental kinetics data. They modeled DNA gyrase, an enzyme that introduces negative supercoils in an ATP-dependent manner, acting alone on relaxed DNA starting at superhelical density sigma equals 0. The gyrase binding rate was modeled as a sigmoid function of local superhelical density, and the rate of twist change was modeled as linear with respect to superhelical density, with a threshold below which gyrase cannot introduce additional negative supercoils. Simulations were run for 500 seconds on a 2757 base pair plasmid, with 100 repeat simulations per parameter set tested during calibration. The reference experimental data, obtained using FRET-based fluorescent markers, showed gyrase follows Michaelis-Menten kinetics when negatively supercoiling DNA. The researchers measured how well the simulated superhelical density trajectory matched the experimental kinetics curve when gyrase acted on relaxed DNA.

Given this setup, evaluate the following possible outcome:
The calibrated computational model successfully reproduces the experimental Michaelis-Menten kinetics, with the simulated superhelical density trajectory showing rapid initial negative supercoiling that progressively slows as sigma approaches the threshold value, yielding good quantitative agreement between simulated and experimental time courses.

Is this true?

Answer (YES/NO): NO